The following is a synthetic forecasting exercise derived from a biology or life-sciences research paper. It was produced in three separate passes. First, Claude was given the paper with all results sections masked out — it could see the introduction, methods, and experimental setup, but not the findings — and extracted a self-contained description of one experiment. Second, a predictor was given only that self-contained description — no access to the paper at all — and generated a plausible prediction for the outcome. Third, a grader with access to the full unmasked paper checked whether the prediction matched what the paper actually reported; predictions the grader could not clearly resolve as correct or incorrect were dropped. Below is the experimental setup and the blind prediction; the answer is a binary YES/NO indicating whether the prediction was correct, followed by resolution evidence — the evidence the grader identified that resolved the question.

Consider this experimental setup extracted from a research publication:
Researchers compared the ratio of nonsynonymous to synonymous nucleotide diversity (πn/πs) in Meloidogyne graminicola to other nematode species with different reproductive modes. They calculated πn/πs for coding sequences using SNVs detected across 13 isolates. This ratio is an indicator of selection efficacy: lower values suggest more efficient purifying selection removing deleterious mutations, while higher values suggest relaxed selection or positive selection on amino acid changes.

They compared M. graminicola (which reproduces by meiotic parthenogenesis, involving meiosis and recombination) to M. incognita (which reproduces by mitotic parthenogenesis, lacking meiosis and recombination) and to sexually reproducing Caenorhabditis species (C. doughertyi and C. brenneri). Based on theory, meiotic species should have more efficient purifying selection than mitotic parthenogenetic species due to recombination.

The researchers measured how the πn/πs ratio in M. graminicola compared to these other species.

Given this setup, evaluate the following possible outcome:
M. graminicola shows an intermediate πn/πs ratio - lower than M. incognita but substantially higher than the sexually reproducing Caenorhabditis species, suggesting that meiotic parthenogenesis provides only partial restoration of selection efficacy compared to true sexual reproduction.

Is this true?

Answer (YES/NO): NO